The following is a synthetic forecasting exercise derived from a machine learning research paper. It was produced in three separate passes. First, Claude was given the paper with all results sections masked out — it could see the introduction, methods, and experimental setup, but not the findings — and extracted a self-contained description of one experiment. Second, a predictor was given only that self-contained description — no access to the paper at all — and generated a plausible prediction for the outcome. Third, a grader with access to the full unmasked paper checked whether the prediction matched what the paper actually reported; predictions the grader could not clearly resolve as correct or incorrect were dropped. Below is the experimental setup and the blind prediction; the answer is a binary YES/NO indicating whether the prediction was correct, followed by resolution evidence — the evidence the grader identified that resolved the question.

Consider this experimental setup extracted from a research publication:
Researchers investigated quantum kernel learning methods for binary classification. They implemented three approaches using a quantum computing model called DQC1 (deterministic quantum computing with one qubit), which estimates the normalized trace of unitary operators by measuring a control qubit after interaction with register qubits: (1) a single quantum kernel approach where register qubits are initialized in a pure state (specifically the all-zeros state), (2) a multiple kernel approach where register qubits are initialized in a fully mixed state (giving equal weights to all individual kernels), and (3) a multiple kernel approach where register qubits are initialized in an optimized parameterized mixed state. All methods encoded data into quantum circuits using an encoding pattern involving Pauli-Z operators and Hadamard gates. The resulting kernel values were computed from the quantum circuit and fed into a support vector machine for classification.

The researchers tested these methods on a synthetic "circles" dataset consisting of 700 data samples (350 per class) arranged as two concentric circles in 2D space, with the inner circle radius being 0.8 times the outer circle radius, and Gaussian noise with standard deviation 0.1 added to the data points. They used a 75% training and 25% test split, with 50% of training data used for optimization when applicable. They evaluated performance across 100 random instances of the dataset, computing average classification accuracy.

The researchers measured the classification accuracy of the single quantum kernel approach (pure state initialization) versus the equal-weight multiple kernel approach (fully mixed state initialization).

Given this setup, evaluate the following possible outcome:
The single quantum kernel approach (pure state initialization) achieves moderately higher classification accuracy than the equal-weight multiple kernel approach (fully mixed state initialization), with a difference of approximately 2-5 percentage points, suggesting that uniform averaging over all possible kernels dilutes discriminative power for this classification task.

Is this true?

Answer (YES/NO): NO